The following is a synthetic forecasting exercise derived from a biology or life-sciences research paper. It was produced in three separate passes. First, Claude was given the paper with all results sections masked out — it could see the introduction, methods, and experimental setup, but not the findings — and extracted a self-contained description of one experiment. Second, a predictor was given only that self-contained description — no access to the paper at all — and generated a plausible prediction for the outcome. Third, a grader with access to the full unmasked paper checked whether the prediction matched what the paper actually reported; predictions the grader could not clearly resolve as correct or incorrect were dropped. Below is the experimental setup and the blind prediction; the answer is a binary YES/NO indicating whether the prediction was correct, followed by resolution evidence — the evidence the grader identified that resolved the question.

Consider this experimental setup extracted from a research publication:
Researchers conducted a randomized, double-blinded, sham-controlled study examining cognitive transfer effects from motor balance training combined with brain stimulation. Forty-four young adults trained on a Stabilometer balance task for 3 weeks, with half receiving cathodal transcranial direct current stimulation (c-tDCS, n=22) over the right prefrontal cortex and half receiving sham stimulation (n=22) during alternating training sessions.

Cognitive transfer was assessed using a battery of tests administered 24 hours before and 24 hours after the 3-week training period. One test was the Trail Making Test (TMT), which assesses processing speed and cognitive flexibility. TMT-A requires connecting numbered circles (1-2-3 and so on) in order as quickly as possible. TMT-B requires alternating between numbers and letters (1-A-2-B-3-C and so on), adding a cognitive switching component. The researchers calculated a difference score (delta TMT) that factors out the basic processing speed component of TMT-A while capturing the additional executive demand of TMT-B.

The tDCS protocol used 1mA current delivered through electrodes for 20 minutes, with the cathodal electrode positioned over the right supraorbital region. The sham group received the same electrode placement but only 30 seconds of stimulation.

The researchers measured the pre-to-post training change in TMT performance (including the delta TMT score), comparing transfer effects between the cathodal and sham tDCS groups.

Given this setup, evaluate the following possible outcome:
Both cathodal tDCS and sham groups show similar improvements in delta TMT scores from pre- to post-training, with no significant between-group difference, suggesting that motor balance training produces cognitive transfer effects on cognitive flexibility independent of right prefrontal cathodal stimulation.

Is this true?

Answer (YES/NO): NO